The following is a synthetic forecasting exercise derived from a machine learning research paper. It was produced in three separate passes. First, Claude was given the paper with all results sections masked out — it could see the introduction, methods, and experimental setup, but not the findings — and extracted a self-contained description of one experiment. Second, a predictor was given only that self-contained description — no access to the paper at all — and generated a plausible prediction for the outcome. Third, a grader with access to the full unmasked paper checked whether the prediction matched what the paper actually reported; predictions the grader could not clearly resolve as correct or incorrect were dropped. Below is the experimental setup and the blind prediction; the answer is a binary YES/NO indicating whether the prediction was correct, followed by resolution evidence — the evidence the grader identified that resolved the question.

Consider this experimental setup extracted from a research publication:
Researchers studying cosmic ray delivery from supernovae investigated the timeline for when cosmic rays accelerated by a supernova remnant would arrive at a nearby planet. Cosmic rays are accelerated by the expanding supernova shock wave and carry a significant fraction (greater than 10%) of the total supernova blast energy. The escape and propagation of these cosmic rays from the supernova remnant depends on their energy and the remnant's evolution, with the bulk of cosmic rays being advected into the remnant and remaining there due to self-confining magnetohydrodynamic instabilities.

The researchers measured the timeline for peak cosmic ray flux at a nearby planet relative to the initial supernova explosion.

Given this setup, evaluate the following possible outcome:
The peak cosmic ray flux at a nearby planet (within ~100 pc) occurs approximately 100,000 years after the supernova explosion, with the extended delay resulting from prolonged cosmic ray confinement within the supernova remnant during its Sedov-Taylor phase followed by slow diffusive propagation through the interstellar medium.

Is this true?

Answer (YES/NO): NO